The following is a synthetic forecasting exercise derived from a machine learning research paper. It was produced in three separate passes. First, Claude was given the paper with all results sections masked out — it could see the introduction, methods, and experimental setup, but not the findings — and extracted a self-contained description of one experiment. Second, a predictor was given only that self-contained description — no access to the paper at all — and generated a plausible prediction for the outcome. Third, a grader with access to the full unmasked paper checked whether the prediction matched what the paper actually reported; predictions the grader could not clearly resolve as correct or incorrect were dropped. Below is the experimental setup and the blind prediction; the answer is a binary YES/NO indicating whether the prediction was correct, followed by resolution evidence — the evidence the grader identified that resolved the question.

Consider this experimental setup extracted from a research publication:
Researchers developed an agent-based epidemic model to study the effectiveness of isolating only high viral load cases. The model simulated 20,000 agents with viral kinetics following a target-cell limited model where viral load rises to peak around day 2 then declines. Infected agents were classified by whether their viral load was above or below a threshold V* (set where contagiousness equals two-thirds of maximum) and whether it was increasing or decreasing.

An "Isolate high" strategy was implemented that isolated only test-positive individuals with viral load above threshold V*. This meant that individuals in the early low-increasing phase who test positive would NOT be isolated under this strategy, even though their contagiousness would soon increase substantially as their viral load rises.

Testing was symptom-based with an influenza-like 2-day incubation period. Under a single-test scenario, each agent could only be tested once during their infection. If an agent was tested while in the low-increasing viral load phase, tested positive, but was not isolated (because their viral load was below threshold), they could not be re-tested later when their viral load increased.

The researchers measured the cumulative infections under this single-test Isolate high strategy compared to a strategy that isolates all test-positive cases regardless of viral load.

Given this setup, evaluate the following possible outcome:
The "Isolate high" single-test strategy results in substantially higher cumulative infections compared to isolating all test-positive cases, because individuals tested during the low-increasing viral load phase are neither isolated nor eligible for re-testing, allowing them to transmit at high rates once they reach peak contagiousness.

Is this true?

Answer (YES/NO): NO